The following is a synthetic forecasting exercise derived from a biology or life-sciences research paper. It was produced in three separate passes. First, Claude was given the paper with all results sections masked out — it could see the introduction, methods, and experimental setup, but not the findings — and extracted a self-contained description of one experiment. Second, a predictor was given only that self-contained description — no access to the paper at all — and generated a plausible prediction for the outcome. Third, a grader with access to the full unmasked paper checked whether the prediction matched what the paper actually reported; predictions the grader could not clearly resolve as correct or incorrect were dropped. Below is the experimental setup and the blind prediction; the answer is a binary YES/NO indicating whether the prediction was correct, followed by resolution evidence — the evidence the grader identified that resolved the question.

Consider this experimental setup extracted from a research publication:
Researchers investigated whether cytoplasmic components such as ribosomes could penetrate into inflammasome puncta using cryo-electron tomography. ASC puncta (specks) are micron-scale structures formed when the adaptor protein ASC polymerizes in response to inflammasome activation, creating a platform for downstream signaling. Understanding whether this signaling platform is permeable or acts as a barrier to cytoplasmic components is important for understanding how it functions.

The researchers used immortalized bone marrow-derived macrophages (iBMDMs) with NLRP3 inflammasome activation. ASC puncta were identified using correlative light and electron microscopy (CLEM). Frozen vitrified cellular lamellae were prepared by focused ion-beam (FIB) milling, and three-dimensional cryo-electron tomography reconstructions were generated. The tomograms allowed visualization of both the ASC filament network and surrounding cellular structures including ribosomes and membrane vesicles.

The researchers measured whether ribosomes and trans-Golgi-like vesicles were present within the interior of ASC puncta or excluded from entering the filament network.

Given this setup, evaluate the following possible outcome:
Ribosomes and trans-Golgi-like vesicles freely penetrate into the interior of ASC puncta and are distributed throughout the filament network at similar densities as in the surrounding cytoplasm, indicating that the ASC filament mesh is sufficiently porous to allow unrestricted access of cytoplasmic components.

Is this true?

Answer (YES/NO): NO